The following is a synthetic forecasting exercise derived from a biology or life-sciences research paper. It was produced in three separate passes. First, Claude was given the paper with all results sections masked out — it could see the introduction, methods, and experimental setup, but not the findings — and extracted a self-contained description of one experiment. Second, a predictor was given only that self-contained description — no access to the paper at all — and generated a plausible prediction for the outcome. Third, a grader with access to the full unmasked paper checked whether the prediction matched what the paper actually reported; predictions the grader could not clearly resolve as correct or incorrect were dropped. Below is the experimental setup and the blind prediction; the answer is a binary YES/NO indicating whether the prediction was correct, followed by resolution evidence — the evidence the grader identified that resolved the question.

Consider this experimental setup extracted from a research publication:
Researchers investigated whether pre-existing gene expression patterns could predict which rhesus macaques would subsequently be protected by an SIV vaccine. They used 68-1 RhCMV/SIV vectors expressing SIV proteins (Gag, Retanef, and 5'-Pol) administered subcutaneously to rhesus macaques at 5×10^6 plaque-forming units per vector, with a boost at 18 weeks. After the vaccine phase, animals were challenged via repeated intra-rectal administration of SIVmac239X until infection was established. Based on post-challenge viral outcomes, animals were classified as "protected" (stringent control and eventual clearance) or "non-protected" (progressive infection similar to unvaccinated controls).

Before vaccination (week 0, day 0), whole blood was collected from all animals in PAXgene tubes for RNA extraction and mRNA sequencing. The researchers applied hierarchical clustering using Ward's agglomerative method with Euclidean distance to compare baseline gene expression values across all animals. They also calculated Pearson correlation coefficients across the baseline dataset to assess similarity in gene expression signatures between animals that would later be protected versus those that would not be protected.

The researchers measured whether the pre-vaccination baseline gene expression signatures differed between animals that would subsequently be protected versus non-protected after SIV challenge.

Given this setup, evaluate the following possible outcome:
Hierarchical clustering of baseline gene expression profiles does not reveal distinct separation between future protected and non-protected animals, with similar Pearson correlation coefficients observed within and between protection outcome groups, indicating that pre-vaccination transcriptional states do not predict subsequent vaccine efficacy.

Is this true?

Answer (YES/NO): YES